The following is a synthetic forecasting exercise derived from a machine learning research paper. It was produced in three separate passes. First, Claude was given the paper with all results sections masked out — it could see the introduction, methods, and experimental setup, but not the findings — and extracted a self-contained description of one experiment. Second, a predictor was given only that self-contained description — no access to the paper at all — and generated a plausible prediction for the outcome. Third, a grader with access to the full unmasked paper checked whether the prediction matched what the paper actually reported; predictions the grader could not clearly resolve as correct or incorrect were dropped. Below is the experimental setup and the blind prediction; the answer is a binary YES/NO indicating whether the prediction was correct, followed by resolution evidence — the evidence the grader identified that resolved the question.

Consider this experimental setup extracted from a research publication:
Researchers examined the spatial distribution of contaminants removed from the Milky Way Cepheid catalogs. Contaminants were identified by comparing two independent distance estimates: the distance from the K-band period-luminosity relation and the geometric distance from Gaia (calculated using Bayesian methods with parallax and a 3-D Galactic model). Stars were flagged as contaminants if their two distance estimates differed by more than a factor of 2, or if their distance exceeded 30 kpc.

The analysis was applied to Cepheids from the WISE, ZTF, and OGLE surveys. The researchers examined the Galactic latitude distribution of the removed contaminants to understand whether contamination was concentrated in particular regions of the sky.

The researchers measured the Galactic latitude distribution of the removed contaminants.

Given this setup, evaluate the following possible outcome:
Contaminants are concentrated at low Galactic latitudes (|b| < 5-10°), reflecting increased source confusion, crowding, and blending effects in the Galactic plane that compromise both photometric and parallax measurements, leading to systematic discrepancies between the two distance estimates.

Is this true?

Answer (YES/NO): NO